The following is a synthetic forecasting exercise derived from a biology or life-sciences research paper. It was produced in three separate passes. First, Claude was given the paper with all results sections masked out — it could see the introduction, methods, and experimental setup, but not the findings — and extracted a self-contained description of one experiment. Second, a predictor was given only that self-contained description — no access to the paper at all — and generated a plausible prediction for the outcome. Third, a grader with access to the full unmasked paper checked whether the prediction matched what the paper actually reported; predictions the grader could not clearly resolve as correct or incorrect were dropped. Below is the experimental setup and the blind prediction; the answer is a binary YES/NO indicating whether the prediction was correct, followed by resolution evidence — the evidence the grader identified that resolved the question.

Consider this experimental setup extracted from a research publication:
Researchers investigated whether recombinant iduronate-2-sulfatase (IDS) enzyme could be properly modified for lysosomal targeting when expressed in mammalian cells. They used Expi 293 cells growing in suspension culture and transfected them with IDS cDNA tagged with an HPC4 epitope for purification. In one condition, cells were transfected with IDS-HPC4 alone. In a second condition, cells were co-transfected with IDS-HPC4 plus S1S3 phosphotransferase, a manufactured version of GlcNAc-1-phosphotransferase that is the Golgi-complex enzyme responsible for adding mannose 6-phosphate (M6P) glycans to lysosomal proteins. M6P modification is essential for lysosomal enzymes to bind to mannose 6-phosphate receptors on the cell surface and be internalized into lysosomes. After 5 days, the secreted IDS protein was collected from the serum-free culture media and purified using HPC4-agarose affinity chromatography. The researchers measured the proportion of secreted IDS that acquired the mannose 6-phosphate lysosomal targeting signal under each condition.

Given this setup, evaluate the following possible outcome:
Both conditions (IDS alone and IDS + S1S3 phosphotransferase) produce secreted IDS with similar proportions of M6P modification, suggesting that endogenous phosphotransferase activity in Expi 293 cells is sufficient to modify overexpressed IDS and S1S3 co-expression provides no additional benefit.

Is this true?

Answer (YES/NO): NO